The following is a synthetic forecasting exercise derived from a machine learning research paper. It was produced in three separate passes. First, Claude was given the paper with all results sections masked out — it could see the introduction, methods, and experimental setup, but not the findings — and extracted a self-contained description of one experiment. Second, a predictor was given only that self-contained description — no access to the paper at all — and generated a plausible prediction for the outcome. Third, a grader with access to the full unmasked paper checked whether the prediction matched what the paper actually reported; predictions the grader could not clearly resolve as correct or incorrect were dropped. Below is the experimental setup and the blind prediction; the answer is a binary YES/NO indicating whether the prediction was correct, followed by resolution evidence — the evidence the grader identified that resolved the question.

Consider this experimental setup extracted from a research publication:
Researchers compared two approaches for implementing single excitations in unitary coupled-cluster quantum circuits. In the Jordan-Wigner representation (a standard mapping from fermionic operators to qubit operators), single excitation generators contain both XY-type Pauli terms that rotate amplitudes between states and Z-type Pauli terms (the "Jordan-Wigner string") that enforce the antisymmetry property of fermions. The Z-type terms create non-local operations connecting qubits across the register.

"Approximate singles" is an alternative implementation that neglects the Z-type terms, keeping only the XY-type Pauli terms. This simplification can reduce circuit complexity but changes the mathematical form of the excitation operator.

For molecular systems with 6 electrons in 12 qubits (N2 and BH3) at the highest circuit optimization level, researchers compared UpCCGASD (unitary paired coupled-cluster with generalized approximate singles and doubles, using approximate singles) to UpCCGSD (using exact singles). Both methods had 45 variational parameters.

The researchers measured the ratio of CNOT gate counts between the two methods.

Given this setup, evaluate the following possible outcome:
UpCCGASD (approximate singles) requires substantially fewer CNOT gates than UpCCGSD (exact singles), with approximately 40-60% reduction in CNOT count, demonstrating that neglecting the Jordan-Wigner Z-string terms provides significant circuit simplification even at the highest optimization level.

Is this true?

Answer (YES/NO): NO